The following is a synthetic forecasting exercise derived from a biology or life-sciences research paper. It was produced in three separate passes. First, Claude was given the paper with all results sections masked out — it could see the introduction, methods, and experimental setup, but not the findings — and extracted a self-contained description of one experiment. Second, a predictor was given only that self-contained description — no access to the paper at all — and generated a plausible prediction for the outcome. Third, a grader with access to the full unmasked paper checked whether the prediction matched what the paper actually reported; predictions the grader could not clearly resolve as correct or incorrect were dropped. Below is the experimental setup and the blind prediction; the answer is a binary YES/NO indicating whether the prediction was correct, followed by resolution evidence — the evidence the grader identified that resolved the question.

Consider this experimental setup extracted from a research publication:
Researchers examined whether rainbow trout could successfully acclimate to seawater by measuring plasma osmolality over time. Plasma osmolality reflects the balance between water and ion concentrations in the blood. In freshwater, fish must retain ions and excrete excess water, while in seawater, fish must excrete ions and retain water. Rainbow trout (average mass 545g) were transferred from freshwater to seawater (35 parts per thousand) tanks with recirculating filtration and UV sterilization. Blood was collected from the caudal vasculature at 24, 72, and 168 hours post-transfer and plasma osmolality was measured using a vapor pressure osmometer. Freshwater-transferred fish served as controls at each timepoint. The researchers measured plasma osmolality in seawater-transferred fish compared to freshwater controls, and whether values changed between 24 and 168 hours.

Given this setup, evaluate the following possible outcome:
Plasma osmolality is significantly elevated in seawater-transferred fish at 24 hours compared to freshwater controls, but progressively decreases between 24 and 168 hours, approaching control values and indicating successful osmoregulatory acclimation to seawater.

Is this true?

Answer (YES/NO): NO